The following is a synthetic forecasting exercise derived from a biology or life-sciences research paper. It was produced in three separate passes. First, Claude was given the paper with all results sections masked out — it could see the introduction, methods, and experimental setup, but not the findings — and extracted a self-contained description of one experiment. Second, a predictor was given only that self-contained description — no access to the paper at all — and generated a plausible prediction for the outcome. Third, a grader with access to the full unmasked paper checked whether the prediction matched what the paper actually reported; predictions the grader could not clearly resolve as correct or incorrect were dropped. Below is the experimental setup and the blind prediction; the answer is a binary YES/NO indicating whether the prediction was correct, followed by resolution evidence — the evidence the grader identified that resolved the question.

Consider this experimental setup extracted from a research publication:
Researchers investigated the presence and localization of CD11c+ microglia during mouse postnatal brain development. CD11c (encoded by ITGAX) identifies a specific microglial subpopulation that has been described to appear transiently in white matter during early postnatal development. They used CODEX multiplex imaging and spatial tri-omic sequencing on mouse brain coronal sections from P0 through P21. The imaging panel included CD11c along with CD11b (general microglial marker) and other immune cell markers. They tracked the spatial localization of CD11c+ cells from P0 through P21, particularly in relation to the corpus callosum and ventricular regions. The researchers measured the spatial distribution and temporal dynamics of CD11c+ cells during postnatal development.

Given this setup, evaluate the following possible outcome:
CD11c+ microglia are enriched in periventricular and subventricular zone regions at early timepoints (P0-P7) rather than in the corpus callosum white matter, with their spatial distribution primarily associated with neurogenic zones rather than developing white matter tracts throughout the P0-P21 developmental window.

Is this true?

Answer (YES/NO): NO